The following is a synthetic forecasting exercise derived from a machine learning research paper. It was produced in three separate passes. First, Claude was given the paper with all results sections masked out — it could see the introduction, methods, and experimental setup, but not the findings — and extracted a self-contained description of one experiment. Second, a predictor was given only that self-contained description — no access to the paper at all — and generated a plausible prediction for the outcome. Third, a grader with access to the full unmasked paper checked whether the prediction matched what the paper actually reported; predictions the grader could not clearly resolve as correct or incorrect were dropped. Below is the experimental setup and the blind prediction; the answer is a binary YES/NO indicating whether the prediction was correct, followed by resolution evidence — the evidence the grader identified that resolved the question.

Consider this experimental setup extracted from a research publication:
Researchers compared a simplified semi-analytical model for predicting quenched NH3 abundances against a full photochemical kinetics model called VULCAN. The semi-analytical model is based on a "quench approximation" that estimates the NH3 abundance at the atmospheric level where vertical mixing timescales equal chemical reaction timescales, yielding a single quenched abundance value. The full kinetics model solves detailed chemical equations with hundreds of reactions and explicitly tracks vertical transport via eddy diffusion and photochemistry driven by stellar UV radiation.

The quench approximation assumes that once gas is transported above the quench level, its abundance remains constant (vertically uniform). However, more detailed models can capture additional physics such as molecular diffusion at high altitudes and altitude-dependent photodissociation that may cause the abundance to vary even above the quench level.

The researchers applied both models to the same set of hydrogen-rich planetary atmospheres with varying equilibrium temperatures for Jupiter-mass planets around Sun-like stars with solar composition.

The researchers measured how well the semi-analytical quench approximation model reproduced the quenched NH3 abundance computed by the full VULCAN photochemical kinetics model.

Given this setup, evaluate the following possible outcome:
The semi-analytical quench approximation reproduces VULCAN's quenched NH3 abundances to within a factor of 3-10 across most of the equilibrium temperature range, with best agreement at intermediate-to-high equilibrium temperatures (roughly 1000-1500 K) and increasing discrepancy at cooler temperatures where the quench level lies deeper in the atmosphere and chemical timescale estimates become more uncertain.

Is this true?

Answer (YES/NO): NO